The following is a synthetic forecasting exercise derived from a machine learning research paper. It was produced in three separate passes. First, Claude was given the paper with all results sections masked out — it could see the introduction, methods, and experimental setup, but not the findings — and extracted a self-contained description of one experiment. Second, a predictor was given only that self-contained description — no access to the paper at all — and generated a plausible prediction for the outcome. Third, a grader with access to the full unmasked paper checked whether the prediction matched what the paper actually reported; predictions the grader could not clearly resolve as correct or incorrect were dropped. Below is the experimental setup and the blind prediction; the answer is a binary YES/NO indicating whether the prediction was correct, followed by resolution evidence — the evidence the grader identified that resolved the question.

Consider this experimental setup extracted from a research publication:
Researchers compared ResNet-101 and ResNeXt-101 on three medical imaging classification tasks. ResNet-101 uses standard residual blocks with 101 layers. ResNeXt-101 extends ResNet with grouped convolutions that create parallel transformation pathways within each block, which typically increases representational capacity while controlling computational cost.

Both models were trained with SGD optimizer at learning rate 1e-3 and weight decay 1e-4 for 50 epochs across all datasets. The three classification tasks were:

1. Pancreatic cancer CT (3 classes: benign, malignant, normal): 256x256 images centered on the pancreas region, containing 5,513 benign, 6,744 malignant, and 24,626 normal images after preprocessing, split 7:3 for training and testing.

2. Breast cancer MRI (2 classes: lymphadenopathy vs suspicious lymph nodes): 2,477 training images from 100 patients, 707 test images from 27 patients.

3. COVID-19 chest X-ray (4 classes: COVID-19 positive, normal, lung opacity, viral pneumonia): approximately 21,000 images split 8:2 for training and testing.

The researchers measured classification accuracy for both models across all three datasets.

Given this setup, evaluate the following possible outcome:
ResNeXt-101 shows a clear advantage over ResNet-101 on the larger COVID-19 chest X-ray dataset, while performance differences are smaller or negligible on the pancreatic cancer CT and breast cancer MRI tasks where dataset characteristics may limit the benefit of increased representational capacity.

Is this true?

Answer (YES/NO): NO